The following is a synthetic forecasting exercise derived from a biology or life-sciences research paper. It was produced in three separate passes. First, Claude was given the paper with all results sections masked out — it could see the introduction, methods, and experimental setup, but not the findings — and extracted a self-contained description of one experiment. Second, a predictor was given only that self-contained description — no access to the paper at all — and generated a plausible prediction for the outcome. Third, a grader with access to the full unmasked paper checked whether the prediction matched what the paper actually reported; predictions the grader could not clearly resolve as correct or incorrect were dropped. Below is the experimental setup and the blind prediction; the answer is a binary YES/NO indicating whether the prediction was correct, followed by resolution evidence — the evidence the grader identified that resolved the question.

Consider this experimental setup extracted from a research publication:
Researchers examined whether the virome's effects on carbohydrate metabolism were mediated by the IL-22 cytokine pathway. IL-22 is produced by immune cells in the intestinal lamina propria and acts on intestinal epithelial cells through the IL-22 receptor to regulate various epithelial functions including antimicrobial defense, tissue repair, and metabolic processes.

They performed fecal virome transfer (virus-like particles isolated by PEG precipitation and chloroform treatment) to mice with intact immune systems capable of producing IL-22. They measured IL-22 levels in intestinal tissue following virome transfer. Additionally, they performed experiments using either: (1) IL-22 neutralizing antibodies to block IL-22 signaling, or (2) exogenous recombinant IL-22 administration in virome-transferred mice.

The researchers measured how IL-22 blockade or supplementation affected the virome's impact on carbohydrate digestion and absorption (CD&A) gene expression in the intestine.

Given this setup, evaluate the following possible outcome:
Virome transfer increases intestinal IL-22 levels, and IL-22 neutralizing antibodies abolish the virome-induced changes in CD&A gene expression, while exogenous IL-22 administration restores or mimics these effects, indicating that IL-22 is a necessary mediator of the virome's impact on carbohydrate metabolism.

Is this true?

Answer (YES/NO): YES